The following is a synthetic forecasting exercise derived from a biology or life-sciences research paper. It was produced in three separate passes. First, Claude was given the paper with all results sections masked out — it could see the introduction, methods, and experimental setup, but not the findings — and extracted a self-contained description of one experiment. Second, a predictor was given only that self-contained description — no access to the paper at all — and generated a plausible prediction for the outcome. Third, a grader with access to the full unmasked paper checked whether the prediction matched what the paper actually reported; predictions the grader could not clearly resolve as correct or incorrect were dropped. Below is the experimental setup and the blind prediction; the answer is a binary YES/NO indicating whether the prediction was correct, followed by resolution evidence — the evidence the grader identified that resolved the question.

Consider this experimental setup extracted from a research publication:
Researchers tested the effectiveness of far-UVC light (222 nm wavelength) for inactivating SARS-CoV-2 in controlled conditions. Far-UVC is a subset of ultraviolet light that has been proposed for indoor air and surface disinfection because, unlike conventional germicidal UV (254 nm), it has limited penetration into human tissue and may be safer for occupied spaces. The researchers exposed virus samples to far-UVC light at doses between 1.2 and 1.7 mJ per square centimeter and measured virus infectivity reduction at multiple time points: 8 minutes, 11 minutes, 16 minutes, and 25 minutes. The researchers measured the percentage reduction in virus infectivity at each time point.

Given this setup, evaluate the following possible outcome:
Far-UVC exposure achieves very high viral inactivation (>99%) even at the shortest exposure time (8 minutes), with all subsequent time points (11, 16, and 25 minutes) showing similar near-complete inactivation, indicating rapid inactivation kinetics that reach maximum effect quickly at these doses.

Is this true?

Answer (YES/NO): NO